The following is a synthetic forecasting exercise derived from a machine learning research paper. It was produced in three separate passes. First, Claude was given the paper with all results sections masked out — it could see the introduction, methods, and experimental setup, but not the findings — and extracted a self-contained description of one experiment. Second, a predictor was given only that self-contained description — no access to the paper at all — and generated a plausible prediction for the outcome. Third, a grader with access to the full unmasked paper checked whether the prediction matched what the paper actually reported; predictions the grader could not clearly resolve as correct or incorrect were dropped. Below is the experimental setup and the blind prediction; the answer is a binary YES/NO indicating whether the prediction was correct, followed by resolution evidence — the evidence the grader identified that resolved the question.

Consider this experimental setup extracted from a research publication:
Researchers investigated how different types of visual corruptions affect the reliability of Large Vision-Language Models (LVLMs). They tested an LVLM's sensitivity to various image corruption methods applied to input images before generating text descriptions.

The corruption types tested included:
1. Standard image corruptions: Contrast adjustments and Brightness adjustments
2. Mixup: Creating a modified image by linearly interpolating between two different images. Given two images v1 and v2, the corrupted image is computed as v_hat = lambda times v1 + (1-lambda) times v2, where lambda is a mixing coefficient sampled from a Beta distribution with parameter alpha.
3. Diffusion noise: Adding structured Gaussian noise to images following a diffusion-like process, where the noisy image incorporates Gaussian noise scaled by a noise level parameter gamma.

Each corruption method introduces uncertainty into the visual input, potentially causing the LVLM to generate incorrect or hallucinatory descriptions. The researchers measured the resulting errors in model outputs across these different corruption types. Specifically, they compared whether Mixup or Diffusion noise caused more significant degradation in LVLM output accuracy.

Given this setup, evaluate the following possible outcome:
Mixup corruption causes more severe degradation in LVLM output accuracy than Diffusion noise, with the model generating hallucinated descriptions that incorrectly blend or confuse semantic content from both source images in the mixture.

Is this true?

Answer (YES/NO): NO